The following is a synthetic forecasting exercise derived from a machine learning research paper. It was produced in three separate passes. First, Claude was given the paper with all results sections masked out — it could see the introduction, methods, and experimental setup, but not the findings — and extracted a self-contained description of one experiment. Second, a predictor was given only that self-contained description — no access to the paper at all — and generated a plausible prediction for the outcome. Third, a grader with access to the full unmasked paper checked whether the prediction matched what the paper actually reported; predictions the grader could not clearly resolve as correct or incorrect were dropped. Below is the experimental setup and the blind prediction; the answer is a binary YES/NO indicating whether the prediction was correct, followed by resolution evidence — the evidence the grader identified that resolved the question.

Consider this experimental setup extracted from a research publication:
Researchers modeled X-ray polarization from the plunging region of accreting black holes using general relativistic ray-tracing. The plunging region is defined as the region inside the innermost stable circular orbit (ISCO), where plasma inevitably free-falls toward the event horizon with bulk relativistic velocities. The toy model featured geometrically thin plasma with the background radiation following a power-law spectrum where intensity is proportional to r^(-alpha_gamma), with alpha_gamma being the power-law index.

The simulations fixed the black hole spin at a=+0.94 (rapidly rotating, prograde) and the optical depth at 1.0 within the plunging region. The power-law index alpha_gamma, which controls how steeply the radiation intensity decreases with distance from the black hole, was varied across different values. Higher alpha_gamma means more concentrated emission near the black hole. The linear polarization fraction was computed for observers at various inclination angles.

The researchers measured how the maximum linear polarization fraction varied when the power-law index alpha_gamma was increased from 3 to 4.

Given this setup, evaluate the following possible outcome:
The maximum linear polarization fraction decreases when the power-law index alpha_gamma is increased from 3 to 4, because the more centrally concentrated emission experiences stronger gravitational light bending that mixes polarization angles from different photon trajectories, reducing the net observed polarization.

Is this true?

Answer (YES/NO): NO